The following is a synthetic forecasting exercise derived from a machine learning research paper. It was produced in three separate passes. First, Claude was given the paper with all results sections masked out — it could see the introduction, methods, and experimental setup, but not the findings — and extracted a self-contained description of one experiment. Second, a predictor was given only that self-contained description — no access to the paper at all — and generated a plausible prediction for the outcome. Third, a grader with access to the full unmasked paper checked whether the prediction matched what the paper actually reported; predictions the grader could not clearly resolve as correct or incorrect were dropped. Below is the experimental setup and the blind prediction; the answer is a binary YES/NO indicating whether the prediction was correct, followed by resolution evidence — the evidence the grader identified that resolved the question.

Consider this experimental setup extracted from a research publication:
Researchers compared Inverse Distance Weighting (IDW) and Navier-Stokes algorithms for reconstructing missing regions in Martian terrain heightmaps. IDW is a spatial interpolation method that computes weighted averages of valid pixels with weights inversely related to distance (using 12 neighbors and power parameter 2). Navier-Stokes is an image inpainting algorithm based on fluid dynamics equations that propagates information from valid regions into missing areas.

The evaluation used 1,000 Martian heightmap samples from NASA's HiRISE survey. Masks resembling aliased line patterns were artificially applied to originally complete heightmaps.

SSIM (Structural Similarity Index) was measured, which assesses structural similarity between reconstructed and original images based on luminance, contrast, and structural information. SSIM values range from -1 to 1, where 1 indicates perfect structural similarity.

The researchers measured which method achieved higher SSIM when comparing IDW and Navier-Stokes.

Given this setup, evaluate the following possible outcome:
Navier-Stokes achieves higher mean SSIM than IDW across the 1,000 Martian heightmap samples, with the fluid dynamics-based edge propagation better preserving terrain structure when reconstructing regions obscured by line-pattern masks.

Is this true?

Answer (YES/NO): YES